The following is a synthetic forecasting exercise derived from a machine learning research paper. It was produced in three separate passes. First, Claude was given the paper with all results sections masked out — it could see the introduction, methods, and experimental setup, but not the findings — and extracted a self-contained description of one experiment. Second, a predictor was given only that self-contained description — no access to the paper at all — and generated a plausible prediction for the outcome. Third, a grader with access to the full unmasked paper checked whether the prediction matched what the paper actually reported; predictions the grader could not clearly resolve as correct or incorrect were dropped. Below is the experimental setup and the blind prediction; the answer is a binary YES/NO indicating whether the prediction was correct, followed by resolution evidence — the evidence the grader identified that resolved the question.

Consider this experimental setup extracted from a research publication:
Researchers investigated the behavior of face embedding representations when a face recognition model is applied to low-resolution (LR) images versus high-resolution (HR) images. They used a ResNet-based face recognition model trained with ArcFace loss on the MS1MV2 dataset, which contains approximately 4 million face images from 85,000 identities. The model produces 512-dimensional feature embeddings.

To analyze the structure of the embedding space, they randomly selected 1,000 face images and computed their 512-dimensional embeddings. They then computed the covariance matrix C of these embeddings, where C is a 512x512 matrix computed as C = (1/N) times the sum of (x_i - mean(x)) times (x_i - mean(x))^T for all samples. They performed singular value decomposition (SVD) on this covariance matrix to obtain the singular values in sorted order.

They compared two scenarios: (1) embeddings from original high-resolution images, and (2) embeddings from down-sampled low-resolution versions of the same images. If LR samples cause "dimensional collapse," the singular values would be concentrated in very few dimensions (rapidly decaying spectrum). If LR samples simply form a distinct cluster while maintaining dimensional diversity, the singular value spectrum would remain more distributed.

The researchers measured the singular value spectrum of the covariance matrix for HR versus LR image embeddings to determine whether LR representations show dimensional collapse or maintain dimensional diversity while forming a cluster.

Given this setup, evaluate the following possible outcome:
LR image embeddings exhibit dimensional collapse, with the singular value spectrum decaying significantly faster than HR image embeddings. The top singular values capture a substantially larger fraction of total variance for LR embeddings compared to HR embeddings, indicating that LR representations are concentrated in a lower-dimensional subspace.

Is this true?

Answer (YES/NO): NO